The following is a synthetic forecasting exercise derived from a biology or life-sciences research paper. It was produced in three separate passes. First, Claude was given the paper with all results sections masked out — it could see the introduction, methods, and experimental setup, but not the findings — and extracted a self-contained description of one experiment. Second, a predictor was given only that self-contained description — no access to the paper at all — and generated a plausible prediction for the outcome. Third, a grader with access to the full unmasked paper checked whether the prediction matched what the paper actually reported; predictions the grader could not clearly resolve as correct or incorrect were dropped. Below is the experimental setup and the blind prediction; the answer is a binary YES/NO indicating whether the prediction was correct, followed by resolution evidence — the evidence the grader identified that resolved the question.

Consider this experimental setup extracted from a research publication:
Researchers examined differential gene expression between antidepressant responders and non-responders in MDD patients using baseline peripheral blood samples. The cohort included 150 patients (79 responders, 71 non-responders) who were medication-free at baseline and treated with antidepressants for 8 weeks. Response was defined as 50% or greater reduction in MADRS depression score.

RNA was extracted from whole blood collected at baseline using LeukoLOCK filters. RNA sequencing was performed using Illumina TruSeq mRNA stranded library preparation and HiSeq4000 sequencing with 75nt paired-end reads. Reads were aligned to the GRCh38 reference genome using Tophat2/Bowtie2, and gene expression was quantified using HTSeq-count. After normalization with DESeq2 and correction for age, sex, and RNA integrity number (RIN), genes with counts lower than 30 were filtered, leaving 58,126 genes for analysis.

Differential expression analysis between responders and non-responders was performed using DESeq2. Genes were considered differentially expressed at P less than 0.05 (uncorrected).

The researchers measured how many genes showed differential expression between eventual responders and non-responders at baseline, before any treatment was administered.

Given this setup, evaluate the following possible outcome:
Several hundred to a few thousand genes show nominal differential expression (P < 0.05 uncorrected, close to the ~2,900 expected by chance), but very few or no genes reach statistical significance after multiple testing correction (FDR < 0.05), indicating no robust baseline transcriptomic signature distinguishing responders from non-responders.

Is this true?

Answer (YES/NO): YES